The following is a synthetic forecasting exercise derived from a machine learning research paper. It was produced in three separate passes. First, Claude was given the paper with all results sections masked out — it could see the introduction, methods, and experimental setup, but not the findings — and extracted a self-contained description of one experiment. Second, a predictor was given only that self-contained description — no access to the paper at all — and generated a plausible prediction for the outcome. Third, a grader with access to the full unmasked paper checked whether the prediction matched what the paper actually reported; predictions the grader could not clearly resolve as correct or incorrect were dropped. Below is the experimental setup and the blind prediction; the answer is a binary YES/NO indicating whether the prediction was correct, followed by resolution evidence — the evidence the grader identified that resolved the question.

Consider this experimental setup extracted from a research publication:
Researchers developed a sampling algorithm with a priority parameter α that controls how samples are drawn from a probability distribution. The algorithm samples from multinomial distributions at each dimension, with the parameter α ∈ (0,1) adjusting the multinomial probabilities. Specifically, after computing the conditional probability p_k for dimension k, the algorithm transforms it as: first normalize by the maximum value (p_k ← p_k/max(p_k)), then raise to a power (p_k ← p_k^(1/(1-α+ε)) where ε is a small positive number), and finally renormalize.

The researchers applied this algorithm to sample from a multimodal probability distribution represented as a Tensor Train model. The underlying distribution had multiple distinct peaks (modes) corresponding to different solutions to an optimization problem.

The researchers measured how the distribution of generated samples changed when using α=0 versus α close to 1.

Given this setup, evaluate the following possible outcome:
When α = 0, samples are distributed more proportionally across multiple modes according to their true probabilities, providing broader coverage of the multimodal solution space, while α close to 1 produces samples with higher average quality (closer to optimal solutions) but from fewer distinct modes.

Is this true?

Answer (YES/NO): YES